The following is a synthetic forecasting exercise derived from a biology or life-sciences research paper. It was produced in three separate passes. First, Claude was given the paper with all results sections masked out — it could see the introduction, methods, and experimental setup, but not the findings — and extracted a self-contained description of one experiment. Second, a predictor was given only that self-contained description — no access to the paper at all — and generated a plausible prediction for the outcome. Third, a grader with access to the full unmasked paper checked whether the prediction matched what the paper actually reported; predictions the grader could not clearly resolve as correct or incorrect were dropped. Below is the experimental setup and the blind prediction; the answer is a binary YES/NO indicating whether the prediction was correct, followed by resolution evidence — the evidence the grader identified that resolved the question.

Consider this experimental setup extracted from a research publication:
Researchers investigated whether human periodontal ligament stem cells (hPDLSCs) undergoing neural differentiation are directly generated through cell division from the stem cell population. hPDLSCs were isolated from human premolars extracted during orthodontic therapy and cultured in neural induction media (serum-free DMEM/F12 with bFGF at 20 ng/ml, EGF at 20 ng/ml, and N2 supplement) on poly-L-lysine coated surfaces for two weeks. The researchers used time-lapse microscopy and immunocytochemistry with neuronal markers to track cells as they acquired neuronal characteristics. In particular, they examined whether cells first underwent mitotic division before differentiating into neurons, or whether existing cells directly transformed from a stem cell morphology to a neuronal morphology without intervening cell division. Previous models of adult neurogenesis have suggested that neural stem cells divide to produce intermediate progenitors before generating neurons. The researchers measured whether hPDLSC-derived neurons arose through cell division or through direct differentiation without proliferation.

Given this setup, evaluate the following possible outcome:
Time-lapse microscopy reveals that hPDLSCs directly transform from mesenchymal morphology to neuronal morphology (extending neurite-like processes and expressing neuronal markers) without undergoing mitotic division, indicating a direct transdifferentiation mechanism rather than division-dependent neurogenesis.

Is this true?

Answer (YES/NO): NO